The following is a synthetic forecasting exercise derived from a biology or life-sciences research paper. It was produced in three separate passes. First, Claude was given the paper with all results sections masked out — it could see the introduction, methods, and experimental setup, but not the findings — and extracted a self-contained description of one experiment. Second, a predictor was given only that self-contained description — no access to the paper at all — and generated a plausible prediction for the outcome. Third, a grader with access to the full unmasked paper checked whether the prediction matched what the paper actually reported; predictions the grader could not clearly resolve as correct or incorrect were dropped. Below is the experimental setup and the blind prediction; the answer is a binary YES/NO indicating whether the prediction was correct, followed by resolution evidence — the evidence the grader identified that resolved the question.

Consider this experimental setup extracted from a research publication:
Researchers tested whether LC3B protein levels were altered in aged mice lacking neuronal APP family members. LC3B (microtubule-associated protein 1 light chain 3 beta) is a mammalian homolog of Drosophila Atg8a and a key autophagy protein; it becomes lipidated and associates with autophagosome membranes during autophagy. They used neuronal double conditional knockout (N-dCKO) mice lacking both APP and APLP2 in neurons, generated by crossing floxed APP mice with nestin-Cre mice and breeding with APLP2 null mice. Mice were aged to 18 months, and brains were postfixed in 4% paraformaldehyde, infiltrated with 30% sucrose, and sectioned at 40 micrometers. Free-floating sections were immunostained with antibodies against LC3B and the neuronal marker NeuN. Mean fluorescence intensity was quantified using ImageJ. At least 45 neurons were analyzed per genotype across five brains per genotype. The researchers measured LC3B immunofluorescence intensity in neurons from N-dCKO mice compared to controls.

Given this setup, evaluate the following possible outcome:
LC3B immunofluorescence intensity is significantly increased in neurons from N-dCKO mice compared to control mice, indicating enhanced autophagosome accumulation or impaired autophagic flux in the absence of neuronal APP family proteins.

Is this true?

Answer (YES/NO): YES